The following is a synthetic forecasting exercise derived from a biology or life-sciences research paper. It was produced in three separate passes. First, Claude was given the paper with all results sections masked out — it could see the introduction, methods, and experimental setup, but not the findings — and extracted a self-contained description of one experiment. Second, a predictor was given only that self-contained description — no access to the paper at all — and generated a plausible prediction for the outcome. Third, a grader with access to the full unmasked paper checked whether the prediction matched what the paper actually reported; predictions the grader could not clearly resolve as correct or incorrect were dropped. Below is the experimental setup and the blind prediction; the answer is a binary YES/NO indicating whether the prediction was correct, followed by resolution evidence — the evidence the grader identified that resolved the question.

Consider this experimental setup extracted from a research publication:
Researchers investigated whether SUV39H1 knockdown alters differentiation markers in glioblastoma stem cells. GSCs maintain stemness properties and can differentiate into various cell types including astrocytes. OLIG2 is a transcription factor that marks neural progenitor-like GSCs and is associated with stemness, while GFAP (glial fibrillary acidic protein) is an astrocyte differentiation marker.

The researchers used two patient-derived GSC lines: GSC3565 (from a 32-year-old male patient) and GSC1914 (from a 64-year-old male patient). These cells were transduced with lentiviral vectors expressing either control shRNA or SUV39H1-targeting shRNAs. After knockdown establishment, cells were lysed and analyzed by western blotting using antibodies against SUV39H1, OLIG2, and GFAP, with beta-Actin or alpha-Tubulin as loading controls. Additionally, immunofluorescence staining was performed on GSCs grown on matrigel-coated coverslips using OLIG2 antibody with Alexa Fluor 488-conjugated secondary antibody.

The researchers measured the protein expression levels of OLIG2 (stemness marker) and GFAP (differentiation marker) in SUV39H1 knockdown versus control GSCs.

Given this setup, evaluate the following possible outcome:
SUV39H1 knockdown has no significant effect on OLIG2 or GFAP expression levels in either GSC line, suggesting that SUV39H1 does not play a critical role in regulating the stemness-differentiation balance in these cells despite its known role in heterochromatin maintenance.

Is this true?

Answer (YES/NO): NO